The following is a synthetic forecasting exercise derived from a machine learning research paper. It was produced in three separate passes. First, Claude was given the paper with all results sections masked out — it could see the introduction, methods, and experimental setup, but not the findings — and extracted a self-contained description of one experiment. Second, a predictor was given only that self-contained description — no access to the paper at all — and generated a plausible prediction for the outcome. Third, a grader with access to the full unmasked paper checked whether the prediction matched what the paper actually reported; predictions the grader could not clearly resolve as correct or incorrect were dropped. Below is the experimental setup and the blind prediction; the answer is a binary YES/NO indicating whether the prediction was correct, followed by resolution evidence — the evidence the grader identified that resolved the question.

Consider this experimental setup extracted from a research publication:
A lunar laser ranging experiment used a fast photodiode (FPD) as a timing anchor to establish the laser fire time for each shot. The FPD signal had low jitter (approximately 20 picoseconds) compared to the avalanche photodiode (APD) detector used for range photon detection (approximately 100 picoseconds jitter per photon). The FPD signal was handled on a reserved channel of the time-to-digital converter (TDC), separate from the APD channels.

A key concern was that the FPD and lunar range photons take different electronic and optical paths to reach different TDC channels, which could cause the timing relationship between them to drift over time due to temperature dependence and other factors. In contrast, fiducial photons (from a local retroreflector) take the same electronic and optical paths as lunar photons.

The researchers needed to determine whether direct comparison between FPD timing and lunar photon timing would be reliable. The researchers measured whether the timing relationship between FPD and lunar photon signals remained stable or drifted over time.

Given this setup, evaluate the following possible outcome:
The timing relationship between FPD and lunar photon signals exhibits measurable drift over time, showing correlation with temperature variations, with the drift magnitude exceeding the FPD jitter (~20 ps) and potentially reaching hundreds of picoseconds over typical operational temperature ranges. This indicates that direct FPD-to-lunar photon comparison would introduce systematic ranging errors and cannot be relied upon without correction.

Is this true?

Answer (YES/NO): YES